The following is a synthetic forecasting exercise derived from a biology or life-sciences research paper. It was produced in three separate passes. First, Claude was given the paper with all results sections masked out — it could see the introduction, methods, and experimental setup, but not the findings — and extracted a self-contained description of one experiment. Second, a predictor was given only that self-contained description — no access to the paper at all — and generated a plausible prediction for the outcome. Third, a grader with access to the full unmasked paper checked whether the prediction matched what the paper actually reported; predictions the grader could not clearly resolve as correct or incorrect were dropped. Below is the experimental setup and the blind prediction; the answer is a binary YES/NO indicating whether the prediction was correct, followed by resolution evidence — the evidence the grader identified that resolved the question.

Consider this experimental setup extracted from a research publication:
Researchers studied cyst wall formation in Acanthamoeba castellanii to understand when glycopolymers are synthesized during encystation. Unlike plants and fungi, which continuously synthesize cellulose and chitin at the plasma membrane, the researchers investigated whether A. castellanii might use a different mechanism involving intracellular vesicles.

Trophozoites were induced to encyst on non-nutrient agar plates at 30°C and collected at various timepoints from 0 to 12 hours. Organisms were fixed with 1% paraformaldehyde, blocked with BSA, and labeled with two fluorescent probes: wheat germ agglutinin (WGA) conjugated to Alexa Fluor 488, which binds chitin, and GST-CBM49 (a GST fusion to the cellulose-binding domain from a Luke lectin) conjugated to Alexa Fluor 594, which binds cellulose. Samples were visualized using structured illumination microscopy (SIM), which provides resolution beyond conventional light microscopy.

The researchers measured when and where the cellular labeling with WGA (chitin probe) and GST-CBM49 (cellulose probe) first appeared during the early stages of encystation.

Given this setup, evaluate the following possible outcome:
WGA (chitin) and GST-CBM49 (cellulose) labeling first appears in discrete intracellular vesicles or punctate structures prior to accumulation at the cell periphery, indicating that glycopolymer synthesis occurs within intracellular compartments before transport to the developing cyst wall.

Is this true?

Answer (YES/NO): YES